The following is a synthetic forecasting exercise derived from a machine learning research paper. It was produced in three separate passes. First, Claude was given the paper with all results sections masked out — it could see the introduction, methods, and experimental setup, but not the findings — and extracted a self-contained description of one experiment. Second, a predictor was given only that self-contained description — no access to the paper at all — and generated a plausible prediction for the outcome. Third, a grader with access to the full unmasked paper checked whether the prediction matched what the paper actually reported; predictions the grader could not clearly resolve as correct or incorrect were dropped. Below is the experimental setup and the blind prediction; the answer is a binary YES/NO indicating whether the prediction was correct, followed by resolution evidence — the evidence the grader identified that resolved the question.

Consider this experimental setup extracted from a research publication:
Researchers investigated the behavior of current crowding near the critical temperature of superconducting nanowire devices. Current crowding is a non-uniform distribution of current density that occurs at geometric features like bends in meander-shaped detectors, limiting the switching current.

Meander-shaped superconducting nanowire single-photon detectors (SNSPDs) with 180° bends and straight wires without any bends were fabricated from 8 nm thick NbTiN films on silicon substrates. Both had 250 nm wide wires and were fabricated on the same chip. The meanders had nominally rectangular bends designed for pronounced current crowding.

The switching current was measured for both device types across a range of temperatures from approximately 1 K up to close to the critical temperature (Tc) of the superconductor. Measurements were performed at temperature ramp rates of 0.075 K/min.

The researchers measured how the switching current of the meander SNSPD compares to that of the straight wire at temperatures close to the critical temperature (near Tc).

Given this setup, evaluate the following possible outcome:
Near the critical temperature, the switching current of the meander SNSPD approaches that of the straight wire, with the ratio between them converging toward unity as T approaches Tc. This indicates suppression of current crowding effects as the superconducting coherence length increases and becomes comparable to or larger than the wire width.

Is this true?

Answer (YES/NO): YES